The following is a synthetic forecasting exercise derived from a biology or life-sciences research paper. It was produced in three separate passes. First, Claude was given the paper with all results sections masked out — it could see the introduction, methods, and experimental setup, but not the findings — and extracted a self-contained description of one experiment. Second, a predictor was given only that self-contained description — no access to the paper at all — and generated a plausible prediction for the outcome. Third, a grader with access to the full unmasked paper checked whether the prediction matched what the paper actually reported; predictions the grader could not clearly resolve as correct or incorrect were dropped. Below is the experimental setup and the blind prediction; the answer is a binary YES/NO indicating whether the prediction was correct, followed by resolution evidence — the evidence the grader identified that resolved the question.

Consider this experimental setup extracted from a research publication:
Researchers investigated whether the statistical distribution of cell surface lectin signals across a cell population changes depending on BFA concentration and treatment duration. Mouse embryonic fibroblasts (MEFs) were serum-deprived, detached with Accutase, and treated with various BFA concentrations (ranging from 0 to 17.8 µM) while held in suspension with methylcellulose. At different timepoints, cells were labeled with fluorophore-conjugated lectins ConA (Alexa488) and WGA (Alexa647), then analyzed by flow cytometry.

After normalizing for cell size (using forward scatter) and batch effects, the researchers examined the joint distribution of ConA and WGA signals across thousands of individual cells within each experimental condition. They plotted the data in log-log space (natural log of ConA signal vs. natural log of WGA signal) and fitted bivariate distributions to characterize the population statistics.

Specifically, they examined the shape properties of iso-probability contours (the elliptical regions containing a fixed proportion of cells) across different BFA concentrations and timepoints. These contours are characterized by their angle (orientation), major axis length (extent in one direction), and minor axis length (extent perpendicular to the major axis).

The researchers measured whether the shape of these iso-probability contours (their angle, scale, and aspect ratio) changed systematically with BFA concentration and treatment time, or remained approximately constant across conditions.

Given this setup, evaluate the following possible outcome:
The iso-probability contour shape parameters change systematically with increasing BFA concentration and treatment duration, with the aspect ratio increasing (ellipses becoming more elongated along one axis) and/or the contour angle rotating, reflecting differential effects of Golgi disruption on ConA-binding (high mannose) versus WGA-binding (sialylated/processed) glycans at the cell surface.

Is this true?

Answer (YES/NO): NO